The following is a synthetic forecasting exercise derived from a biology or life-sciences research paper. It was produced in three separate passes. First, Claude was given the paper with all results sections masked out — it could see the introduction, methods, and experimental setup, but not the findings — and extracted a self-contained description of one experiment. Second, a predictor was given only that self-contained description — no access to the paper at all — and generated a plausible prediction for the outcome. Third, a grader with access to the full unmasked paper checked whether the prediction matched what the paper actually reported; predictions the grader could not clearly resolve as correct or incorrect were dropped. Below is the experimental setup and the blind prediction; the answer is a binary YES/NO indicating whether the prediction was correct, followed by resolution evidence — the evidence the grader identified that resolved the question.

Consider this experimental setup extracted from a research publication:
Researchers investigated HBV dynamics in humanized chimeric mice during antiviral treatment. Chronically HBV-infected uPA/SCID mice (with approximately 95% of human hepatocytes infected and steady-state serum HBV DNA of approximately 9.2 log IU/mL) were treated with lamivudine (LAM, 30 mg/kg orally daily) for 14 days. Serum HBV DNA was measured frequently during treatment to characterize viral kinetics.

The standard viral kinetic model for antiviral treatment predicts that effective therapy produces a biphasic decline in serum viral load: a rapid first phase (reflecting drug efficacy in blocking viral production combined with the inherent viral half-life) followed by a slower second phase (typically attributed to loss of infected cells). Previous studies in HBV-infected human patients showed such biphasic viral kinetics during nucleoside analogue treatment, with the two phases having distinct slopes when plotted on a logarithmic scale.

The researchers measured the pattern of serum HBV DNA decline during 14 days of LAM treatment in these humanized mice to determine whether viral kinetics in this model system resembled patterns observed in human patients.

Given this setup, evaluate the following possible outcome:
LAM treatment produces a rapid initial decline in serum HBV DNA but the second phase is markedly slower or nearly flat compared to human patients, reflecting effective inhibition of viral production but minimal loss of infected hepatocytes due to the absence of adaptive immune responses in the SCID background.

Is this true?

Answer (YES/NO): NO